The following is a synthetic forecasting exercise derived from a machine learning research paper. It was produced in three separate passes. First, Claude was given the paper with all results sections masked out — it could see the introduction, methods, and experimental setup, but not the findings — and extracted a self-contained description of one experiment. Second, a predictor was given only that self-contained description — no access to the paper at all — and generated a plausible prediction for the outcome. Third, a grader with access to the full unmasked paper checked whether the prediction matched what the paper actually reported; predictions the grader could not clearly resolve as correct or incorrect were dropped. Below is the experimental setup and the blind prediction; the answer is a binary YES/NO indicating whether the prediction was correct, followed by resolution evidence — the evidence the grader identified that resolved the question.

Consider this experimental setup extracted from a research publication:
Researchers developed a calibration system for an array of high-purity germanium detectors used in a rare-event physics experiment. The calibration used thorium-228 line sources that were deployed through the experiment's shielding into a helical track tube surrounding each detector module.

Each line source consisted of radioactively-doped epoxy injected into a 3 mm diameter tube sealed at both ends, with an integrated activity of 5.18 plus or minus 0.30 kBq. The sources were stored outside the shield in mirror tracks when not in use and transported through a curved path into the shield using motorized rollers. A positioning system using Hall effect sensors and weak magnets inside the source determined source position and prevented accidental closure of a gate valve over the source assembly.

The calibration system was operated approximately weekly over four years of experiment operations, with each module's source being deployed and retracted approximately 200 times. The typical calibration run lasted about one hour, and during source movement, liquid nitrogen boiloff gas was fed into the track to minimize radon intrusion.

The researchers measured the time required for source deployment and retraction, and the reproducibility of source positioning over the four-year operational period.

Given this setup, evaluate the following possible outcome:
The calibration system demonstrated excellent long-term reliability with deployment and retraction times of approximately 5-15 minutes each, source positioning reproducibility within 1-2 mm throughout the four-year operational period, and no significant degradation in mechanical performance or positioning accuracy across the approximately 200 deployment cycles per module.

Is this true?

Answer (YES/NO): NO